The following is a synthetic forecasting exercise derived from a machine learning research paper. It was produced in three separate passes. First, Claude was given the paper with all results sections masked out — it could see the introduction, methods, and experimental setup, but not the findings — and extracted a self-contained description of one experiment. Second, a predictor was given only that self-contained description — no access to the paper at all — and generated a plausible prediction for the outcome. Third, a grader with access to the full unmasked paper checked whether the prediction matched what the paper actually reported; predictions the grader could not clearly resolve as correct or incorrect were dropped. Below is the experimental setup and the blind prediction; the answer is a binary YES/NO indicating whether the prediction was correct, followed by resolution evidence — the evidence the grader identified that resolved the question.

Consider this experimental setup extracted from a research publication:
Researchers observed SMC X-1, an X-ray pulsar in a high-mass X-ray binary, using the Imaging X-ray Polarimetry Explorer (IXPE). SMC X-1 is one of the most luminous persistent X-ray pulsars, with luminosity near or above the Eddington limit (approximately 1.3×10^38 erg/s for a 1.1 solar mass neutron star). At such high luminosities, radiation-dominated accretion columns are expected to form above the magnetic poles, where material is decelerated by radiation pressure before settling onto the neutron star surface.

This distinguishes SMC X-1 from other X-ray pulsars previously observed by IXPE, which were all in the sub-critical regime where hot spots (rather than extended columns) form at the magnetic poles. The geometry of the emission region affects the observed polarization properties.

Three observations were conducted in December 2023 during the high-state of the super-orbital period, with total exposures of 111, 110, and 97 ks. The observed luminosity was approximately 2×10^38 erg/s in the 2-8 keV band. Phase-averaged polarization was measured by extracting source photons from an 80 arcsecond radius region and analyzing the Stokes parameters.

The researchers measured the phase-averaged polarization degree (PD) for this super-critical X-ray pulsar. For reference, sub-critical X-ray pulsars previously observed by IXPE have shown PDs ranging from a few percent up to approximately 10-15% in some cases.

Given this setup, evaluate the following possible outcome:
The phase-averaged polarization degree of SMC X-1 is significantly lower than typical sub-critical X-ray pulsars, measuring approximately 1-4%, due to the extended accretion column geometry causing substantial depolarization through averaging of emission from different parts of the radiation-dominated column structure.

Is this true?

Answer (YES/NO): NO